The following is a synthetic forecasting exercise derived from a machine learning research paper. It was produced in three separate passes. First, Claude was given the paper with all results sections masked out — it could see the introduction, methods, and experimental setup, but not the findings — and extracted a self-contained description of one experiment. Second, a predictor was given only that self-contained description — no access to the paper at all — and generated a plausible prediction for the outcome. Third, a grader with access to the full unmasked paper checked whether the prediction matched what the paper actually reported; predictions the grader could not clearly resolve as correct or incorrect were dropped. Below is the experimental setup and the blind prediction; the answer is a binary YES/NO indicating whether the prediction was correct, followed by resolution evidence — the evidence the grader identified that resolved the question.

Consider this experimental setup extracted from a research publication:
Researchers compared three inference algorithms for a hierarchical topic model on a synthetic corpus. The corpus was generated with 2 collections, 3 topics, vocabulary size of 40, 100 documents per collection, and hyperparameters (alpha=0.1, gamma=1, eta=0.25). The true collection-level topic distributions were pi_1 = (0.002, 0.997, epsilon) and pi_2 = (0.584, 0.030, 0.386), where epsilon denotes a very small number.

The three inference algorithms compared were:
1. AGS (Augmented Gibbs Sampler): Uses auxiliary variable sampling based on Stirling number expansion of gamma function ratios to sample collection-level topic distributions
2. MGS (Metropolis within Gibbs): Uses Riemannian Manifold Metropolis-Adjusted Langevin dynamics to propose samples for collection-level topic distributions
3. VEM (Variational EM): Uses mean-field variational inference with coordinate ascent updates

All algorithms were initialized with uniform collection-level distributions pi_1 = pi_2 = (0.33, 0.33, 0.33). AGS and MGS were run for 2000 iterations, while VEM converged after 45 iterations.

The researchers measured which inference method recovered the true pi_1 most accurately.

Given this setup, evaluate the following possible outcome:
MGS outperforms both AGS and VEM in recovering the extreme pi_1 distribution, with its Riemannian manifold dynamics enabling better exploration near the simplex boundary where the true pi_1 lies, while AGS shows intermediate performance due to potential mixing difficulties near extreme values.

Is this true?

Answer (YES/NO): NO